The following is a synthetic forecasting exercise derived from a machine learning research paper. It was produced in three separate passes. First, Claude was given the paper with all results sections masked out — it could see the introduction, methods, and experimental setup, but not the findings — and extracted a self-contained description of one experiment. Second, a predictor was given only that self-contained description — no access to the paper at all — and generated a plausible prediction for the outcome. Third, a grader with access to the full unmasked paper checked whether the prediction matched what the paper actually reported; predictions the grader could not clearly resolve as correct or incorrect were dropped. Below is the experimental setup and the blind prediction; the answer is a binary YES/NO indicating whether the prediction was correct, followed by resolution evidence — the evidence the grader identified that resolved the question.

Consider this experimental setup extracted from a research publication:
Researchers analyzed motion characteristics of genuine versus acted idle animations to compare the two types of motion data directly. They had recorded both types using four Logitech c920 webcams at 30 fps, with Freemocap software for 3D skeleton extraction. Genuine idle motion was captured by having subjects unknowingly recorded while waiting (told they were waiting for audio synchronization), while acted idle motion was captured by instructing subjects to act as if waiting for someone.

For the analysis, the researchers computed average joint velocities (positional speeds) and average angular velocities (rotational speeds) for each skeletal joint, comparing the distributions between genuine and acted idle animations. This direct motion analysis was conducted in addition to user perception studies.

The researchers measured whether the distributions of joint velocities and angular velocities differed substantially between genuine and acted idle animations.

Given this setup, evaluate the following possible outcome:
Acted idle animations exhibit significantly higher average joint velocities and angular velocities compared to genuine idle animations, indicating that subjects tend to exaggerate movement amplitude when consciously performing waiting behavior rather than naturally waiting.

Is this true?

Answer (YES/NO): NO